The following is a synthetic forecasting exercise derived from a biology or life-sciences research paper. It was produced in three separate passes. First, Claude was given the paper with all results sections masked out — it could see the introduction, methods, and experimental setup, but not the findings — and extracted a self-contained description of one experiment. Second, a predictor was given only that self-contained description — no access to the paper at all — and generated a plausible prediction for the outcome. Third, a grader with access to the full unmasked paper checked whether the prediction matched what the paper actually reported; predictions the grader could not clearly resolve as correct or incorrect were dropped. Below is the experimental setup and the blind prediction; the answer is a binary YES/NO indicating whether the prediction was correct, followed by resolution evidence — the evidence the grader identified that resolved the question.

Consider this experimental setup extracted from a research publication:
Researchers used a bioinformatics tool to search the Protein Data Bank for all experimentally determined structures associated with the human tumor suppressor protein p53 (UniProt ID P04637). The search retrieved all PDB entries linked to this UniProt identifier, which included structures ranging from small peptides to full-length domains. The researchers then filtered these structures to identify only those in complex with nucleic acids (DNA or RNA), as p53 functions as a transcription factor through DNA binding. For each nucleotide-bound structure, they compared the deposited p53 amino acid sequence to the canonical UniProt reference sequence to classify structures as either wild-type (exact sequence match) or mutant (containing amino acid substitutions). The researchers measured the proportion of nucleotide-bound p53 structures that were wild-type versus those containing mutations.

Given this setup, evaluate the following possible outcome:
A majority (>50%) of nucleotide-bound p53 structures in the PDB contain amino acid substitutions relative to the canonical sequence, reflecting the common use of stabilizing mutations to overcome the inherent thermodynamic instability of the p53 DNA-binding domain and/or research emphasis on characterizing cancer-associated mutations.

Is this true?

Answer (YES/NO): NO